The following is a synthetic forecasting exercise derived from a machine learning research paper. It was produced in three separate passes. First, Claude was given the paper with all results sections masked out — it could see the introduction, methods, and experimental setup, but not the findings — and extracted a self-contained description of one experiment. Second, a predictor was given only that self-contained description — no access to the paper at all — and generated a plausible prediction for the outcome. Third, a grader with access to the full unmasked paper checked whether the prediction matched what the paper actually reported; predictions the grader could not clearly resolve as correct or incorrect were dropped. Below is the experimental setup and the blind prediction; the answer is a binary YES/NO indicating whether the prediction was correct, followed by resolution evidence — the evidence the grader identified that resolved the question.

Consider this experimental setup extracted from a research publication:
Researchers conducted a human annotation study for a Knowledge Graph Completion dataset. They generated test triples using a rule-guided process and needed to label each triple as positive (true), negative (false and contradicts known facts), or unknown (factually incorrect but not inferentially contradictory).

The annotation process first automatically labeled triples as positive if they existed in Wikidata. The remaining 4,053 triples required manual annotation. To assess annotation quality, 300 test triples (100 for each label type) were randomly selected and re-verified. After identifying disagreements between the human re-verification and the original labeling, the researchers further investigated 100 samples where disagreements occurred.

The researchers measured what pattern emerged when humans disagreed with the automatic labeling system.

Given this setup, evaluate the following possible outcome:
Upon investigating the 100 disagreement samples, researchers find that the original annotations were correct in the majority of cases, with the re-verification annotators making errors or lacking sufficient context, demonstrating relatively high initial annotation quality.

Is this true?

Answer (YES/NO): NO